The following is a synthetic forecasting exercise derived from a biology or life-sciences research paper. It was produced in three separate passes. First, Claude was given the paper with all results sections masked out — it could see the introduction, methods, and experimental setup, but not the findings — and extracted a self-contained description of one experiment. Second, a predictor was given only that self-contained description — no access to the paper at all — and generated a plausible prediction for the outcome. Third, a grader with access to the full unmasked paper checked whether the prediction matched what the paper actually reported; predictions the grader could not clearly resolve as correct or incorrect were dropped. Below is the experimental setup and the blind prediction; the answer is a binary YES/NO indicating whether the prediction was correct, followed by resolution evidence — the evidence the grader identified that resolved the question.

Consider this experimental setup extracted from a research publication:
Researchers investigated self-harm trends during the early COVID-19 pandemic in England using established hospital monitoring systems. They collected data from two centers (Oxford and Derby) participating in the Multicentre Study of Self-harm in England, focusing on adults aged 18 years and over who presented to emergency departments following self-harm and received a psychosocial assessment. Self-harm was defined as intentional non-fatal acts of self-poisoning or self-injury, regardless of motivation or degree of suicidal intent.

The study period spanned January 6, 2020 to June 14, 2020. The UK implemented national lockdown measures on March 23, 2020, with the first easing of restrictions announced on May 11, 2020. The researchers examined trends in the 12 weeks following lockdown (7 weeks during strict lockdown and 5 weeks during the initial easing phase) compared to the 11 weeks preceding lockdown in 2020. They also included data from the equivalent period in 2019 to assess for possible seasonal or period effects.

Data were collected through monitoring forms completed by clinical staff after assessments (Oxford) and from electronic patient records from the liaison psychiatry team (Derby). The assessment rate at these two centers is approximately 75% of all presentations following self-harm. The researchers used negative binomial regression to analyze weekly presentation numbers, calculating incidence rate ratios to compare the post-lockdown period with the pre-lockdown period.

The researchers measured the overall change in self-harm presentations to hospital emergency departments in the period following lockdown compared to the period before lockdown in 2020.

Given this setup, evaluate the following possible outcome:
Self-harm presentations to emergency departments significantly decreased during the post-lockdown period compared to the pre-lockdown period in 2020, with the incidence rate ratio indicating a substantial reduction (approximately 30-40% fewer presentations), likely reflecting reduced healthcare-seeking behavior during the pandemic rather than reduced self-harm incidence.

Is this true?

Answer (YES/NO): YES